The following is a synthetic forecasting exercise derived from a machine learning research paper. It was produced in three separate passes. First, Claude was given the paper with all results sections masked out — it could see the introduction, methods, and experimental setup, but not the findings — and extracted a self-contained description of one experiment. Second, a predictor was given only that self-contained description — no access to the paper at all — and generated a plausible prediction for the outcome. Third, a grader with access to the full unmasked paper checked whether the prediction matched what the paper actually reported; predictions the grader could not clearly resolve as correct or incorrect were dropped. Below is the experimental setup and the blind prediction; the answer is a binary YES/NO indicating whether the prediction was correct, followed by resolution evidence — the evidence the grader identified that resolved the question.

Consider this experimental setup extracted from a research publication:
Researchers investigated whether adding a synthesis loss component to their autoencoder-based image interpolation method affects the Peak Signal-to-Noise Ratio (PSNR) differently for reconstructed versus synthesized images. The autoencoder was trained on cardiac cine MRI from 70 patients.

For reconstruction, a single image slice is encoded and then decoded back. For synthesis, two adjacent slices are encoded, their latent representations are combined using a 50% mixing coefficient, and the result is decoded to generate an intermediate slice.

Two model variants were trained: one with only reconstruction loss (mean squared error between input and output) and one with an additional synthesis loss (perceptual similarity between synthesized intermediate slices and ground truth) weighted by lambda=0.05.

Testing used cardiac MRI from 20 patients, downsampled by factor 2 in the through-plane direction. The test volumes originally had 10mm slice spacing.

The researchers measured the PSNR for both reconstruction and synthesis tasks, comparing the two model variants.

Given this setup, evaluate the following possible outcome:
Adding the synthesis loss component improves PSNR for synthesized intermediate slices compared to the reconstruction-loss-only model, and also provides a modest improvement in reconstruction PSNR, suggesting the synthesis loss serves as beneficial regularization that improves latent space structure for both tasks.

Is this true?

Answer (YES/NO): NO